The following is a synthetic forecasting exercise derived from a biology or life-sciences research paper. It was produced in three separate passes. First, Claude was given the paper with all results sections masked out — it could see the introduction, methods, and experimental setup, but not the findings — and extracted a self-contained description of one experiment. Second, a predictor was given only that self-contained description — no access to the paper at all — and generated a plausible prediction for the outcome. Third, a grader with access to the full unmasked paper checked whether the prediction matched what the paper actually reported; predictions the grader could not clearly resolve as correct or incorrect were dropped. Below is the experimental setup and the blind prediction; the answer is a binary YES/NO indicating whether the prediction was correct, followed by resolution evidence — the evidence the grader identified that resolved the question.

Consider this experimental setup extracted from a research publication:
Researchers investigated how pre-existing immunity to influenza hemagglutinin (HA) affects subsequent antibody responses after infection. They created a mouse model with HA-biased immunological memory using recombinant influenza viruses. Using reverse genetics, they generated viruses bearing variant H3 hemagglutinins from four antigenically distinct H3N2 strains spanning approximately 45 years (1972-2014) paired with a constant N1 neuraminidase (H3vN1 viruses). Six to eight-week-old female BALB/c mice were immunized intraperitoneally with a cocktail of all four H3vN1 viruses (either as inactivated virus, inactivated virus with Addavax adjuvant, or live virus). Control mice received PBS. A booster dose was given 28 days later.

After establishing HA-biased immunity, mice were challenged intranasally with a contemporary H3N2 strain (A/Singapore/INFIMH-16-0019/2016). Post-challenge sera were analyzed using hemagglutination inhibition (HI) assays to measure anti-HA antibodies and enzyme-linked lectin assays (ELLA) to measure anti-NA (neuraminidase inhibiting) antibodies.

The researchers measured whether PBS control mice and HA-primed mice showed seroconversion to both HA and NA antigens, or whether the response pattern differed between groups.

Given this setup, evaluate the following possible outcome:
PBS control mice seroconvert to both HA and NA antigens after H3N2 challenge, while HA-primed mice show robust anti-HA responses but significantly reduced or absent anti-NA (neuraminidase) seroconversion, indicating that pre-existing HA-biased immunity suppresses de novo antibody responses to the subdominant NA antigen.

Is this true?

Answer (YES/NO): NO